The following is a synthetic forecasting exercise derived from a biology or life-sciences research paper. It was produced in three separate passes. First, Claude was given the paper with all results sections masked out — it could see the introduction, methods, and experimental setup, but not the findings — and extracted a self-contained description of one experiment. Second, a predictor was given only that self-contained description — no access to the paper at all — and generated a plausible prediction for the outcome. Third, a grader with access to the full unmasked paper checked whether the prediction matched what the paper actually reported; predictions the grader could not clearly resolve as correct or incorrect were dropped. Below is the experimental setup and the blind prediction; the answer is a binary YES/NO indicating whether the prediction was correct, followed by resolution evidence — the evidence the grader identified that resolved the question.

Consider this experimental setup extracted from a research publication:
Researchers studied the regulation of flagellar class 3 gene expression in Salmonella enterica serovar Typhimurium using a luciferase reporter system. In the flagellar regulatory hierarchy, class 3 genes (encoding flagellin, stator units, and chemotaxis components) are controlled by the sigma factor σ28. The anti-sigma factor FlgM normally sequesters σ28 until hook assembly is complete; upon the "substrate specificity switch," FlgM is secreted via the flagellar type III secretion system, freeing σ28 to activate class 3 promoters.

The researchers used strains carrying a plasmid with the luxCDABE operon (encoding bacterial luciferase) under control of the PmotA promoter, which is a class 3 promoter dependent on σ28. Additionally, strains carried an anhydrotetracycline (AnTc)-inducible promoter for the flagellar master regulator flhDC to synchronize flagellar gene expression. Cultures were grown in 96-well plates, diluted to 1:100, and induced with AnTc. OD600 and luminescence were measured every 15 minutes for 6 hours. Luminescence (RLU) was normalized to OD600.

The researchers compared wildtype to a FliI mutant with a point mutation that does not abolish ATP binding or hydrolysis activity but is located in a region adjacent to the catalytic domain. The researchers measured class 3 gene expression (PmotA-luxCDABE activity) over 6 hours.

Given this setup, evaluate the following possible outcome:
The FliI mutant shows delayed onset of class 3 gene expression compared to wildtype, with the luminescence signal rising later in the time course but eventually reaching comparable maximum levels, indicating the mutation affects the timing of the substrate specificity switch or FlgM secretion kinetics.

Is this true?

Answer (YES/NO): NO